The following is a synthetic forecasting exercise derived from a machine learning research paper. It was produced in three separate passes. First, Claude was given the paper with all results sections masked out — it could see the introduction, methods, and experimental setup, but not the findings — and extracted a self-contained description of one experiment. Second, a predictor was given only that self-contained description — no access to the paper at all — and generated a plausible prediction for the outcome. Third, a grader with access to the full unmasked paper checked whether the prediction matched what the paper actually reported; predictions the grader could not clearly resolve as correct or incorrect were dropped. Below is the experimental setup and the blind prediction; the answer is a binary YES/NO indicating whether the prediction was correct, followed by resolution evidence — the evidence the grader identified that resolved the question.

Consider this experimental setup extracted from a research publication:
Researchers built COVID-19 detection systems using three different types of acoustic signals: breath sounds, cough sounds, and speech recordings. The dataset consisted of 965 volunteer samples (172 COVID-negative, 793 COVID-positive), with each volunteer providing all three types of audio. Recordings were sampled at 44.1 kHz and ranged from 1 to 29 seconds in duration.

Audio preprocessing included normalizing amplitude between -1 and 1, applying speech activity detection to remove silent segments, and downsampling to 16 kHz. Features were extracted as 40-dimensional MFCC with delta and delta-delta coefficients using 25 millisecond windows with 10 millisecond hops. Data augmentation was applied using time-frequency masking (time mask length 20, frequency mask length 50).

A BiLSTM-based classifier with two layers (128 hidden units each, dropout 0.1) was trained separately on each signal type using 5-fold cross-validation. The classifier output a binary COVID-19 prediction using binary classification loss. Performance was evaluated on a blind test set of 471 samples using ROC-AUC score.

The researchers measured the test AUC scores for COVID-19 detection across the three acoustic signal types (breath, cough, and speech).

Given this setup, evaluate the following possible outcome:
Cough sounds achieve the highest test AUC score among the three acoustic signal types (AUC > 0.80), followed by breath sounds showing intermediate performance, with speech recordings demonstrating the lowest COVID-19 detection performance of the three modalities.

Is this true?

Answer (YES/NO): NO